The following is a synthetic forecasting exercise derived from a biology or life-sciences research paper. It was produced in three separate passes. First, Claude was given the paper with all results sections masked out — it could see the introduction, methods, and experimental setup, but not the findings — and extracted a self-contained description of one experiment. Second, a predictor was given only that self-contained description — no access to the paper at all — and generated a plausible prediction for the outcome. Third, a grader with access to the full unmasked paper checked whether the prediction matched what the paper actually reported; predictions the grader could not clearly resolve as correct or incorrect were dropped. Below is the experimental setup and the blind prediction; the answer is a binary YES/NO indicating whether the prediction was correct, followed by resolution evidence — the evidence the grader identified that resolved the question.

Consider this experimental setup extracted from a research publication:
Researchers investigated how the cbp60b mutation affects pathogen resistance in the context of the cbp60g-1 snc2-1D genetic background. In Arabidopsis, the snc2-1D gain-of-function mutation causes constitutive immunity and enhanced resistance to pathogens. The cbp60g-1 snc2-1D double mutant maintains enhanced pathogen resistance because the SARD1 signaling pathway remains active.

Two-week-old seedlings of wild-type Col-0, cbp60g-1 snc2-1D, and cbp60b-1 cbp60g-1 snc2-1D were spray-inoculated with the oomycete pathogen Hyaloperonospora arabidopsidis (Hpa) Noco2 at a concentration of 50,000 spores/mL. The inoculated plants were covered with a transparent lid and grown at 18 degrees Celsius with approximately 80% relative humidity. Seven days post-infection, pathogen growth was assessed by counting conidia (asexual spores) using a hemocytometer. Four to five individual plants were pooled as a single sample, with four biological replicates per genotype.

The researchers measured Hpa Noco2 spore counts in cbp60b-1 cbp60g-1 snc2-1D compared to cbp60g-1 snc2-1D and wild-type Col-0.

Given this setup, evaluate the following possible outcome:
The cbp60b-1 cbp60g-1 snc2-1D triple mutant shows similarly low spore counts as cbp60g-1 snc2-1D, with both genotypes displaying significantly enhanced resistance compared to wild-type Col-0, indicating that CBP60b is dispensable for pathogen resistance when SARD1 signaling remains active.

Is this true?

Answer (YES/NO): NO